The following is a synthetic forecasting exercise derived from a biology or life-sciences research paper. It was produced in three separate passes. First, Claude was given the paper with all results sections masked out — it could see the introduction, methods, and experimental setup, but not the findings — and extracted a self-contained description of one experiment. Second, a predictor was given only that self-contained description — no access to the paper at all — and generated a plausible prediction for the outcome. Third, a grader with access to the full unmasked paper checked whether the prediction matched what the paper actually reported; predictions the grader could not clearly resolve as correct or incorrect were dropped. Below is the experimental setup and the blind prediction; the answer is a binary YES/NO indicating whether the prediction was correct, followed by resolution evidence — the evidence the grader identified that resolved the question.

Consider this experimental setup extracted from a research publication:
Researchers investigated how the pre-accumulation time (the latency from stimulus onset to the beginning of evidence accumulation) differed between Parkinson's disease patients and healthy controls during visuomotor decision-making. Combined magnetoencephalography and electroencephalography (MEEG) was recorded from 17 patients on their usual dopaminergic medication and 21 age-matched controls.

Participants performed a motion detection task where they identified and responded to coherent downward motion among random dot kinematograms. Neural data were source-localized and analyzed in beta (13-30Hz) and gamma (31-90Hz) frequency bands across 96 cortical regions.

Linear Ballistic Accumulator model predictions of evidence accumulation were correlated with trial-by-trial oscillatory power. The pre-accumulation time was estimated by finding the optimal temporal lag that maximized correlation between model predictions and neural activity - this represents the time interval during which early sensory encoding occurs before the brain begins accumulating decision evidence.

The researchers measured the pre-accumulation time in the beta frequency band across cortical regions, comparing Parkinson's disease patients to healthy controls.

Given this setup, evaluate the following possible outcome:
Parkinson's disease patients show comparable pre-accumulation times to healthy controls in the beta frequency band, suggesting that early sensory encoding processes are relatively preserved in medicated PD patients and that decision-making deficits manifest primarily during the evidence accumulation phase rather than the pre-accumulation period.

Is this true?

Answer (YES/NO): NO